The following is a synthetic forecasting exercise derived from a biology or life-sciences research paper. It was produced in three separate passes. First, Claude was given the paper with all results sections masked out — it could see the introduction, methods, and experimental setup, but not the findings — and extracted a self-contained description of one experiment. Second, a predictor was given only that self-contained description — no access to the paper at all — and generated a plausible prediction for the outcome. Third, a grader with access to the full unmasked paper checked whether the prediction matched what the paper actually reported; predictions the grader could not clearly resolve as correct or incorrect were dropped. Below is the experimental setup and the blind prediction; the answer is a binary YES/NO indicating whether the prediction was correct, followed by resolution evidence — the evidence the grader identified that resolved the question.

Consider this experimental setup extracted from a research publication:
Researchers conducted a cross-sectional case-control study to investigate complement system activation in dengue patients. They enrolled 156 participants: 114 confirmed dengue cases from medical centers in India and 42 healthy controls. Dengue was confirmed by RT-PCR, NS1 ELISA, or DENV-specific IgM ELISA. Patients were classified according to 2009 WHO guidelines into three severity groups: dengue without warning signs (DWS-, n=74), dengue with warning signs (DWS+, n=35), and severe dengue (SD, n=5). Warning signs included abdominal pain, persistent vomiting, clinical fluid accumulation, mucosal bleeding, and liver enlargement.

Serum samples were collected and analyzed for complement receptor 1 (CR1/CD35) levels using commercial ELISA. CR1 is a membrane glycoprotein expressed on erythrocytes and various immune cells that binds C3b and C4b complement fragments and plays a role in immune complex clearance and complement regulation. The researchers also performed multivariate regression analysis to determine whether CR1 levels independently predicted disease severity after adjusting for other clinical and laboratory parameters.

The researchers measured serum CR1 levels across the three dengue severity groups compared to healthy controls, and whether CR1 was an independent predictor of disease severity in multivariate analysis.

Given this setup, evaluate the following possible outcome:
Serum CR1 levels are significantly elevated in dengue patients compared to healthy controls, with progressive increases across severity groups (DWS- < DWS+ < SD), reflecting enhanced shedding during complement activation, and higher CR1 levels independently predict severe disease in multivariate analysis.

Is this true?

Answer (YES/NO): NO